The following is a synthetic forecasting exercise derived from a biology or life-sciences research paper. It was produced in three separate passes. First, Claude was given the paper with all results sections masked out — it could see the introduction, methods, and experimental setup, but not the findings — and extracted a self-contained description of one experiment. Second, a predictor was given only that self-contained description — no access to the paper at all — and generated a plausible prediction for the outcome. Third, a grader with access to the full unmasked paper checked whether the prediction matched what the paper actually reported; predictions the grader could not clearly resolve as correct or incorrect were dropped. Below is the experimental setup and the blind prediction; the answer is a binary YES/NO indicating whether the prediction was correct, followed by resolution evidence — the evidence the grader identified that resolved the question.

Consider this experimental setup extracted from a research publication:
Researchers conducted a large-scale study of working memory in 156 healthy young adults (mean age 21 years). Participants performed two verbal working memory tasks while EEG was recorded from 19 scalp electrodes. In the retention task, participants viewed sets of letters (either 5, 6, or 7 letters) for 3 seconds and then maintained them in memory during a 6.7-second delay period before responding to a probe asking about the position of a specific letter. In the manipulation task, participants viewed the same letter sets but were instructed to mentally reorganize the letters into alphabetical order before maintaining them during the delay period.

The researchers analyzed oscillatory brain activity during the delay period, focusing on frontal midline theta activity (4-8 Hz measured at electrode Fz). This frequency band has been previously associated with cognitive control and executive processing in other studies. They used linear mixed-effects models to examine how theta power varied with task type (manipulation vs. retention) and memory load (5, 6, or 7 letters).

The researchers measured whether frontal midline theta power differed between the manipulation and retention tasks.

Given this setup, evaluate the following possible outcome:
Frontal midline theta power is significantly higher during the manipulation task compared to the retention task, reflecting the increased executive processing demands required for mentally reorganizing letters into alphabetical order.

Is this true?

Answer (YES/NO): NO